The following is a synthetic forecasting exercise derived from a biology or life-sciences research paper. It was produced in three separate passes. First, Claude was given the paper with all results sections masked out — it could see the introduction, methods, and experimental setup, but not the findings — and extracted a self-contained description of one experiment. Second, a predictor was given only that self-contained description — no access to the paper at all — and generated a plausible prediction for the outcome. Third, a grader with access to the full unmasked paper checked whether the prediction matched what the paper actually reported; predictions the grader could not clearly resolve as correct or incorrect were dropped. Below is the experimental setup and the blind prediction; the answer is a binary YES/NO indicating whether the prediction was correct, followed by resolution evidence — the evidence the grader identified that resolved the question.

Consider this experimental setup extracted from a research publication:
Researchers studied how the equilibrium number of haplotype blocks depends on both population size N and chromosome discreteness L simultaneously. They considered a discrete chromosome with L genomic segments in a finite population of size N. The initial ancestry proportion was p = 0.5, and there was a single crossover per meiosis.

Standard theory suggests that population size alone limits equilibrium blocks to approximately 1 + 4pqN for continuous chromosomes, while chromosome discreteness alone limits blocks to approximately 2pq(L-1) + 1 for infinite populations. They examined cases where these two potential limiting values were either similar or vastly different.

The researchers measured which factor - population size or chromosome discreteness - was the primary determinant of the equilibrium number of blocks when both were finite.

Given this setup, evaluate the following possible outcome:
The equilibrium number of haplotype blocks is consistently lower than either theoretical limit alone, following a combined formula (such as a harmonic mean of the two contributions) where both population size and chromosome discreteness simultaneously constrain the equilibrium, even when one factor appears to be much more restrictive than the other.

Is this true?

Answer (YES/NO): YES